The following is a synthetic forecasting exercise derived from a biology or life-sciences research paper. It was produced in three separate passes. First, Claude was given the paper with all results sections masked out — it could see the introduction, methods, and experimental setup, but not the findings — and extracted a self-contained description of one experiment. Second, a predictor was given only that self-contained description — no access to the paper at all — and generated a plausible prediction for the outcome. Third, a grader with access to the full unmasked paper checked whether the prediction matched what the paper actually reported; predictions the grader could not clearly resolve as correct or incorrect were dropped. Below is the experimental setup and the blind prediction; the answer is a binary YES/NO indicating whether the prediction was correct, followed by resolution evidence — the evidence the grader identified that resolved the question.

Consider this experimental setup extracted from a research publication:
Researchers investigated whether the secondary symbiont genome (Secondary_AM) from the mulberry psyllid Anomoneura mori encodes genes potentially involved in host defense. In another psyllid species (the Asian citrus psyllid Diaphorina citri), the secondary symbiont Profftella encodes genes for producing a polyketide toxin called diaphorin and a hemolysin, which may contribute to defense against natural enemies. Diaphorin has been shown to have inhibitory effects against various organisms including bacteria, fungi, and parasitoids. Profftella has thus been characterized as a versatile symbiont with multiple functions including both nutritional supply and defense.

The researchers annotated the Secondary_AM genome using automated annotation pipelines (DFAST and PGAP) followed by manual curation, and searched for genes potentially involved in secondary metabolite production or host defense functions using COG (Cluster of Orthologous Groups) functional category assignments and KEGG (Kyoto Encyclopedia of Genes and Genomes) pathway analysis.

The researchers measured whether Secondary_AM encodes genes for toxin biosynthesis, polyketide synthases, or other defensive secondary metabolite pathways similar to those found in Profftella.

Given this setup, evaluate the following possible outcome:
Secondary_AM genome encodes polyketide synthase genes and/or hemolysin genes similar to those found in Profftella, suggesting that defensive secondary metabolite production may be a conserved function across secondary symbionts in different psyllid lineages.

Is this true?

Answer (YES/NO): NO